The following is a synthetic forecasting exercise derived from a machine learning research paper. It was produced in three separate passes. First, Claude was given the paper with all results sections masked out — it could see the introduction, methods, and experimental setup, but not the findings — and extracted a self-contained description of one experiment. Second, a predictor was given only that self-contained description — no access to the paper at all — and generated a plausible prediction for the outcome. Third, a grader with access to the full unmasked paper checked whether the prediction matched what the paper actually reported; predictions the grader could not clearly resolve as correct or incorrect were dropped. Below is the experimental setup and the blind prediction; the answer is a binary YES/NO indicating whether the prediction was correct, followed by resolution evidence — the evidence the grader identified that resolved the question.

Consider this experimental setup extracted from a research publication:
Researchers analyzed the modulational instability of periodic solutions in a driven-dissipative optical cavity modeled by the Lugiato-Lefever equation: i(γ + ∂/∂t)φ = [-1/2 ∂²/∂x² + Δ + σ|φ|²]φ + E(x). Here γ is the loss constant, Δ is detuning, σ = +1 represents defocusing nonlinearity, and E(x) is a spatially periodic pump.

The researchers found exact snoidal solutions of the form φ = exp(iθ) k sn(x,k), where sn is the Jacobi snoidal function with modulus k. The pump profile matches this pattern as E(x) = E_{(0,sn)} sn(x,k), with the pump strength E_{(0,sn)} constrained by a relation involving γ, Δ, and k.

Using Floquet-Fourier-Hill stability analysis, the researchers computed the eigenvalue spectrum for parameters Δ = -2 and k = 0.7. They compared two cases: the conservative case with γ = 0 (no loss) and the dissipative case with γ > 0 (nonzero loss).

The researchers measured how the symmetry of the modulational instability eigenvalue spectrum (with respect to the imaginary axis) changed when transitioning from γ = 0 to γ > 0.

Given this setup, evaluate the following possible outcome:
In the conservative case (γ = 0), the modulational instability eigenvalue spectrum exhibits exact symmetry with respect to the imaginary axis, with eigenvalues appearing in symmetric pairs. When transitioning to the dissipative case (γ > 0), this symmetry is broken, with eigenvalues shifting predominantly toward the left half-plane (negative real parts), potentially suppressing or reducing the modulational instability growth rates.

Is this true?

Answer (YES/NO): YES